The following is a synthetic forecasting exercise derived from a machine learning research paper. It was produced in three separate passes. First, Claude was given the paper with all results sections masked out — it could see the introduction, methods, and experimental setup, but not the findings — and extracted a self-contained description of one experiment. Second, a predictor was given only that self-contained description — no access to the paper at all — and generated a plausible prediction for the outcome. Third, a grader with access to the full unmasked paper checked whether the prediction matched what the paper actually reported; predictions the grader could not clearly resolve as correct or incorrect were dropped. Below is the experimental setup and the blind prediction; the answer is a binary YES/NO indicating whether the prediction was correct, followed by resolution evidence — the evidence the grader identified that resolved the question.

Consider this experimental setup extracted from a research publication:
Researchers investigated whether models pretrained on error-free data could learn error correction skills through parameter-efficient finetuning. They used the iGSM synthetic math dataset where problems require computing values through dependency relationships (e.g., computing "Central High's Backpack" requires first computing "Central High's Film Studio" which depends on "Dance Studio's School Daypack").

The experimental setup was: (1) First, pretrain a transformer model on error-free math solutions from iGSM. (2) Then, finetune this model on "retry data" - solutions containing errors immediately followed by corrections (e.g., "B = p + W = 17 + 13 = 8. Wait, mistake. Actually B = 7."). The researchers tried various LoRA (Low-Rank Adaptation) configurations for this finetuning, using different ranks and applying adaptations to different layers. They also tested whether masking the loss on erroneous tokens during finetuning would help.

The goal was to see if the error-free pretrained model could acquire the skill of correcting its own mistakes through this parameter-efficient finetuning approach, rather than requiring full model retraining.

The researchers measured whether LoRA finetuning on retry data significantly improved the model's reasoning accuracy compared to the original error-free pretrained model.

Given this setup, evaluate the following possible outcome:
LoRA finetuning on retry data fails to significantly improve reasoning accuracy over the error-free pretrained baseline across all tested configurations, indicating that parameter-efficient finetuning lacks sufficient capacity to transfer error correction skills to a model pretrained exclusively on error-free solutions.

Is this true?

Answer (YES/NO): YES